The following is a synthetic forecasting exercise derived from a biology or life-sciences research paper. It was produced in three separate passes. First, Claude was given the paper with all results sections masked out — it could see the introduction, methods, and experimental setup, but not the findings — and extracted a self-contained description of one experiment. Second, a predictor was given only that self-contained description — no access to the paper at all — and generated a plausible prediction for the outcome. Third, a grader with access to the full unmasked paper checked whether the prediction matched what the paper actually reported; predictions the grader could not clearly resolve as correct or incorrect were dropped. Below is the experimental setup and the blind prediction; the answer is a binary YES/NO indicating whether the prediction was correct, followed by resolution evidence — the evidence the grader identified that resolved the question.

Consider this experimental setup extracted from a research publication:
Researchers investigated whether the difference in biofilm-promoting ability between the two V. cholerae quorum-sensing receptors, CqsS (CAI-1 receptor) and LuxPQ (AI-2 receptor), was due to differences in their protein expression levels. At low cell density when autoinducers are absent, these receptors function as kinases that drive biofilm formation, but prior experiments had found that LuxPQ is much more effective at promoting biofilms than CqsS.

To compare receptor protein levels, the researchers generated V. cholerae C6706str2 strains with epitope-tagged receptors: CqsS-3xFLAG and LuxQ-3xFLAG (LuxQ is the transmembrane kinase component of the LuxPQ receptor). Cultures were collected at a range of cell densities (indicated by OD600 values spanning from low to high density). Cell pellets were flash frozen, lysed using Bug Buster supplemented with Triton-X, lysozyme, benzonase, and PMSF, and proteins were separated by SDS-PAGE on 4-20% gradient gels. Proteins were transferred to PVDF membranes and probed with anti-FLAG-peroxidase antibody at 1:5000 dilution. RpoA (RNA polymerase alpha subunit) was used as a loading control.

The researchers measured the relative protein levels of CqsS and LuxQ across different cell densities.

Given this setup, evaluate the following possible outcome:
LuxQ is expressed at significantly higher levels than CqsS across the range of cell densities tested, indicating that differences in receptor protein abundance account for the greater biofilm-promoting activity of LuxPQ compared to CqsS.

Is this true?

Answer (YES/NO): NO